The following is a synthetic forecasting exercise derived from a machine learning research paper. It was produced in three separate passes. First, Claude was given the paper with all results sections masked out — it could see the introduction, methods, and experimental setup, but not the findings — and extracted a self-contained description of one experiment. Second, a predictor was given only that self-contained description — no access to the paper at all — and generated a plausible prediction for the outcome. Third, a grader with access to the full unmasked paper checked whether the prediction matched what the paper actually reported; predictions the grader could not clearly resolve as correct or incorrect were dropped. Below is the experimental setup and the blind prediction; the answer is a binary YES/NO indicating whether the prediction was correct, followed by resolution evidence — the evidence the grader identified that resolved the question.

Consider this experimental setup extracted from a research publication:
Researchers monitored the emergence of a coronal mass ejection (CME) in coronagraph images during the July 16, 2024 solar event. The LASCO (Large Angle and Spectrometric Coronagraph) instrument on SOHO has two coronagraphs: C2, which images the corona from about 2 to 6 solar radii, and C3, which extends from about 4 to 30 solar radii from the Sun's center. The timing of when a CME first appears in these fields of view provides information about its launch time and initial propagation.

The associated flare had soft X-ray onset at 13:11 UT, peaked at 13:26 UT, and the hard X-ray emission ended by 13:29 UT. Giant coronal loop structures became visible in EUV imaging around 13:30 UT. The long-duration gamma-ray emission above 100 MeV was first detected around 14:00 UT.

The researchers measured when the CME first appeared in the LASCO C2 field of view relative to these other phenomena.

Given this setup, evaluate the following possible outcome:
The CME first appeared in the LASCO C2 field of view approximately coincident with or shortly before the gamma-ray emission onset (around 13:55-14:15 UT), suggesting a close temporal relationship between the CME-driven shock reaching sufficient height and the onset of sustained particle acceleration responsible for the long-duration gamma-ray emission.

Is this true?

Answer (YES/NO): NO